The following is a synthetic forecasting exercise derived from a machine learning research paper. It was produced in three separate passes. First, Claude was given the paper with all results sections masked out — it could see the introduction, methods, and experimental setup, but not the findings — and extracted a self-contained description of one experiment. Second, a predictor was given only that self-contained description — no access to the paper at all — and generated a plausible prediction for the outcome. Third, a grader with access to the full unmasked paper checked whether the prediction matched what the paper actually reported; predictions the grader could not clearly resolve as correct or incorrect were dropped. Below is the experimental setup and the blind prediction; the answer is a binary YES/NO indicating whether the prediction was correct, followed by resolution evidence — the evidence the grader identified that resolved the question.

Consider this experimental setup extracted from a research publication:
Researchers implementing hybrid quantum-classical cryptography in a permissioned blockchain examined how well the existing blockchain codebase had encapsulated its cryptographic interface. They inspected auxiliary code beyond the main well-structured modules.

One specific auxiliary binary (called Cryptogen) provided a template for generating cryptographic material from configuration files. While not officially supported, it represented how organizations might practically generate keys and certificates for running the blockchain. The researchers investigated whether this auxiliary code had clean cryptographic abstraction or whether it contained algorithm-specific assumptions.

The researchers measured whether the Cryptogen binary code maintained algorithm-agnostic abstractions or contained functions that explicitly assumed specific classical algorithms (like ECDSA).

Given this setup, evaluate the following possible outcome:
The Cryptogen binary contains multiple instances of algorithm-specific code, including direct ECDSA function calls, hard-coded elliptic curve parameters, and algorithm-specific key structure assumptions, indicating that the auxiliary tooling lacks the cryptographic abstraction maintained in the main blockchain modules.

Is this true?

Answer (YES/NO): NO